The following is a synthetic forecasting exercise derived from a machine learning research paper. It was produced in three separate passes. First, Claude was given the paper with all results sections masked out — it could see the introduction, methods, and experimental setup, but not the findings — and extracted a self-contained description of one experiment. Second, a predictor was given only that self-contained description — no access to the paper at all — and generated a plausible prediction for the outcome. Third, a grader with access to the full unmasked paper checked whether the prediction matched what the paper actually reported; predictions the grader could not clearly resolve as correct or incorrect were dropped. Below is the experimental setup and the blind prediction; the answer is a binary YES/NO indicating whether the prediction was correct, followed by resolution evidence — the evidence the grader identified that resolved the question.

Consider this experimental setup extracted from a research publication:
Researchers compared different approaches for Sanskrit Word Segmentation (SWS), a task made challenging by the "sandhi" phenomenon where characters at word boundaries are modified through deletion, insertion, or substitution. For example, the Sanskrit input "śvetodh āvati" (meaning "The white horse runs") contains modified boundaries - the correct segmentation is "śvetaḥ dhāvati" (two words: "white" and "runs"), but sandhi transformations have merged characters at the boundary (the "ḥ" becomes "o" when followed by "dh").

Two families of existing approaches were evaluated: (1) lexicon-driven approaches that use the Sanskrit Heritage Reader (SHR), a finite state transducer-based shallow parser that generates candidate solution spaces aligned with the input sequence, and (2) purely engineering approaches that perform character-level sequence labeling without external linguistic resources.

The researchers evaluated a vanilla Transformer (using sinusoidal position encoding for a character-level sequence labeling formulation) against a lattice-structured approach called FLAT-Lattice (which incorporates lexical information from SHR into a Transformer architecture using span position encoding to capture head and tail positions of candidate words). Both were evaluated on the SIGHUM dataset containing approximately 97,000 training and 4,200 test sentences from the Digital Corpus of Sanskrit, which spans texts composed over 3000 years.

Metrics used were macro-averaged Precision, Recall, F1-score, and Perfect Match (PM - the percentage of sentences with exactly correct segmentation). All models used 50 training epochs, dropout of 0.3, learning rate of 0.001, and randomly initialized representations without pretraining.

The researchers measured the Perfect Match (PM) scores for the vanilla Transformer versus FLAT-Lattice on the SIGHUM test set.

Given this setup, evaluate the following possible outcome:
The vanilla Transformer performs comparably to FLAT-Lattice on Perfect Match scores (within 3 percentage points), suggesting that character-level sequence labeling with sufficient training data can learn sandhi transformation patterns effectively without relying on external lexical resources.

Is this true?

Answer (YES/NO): YES